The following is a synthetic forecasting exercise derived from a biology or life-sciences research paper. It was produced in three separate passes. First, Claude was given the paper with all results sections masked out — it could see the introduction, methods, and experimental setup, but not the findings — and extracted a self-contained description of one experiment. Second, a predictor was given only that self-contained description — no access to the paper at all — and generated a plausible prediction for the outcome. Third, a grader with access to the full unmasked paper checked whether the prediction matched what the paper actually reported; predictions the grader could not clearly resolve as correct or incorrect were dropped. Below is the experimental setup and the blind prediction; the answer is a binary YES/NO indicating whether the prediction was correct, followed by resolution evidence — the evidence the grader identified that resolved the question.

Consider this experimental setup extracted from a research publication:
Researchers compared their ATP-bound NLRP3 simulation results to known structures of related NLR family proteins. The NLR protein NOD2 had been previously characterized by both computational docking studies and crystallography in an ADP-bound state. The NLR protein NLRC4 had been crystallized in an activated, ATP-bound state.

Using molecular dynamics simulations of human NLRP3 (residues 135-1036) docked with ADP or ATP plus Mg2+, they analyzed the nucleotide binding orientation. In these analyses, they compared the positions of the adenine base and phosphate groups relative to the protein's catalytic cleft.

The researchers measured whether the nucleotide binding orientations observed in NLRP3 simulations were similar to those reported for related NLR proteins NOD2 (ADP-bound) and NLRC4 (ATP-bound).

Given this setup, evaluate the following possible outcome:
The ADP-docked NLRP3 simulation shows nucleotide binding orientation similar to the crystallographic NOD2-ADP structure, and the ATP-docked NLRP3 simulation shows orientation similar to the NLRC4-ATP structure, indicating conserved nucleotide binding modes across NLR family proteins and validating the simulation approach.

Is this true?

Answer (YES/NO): YES